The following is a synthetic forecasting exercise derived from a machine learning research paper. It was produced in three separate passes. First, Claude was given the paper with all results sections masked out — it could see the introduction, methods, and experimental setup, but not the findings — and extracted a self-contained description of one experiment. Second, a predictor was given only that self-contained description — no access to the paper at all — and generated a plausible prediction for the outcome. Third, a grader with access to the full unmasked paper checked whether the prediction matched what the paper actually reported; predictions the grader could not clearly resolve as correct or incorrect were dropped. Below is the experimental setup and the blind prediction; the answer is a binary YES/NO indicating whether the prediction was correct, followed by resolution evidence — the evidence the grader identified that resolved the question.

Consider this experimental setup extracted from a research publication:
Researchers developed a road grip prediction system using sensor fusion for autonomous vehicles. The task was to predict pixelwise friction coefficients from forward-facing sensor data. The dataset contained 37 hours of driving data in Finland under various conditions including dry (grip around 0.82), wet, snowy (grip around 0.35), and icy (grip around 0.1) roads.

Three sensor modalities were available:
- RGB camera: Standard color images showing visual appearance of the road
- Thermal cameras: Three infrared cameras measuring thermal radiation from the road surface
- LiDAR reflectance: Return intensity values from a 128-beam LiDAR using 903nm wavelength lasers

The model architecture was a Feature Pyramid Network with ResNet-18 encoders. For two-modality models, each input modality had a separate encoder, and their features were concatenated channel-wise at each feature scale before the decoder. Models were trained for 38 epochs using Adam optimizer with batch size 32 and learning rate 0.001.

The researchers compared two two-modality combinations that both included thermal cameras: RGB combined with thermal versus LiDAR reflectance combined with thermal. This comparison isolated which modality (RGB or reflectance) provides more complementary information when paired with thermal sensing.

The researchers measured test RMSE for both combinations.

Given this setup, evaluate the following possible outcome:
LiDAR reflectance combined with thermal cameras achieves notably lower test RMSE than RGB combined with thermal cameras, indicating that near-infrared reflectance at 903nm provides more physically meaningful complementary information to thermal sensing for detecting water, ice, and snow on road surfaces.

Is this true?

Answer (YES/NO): NO